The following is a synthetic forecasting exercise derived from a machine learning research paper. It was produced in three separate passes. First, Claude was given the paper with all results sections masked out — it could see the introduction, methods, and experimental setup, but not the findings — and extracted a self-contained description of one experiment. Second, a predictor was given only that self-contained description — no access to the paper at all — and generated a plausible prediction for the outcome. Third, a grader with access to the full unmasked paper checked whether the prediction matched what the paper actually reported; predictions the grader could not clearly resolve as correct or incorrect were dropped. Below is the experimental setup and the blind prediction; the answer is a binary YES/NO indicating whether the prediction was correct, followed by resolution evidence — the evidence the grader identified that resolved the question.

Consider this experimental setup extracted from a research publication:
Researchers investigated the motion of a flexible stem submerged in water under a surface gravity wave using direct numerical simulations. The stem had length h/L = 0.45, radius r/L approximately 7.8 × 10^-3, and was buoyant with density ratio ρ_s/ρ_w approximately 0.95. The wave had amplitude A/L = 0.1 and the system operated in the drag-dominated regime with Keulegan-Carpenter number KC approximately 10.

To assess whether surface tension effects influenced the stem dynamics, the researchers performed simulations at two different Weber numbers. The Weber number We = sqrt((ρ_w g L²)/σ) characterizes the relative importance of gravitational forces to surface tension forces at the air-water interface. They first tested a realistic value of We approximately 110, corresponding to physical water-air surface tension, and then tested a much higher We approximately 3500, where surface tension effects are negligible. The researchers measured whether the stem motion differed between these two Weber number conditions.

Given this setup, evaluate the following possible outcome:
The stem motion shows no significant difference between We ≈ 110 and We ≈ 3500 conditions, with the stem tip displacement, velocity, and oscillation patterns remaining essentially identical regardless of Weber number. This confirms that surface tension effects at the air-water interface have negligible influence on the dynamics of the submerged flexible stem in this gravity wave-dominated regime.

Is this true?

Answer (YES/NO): YES